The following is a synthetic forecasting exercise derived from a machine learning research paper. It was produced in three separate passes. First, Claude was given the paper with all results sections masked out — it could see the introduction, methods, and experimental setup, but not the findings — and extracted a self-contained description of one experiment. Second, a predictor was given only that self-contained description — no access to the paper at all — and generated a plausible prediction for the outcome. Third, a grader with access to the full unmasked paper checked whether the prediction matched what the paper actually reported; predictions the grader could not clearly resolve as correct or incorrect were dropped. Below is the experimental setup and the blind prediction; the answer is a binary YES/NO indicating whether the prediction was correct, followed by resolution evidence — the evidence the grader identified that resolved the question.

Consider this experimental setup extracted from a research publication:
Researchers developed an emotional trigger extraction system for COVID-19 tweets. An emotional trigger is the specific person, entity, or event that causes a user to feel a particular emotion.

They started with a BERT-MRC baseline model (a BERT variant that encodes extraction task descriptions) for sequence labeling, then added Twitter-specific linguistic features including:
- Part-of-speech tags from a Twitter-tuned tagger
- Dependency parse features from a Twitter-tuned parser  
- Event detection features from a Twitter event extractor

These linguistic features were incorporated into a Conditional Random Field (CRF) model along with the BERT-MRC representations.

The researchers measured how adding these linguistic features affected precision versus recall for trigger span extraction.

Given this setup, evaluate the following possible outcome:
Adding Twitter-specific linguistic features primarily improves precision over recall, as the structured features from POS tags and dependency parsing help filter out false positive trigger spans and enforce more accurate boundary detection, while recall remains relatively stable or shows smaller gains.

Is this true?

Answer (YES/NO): NO